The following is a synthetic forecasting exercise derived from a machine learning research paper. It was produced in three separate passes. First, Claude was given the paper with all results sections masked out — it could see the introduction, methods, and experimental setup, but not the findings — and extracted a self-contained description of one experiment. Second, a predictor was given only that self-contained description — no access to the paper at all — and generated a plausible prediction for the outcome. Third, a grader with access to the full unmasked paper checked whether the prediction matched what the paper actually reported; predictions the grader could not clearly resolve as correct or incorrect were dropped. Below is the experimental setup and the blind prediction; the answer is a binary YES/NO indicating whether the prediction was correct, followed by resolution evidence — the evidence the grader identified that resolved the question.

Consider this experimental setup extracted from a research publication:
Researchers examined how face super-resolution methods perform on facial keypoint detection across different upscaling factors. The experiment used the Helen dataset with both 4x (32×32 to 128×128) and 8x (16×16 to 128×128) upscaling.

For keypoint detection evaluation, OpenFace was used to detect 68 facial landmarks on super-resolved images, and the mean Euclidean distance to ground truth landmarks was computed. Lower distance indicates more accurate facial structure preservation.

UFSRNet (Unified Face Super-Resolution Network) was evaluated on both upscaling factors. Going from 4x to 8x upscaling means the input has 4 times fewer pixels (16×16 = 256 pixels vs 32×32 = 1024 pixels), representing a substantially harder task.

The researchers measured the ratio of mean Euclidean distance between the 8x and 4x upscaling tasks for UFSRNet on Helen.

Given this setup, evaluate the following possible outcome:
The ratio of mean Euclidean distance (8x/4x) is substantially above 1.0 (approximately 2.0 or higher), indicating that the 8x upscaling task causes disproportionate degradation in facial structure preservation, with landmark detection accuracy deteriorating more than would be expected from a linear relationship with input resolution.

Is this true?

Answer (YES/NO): NO